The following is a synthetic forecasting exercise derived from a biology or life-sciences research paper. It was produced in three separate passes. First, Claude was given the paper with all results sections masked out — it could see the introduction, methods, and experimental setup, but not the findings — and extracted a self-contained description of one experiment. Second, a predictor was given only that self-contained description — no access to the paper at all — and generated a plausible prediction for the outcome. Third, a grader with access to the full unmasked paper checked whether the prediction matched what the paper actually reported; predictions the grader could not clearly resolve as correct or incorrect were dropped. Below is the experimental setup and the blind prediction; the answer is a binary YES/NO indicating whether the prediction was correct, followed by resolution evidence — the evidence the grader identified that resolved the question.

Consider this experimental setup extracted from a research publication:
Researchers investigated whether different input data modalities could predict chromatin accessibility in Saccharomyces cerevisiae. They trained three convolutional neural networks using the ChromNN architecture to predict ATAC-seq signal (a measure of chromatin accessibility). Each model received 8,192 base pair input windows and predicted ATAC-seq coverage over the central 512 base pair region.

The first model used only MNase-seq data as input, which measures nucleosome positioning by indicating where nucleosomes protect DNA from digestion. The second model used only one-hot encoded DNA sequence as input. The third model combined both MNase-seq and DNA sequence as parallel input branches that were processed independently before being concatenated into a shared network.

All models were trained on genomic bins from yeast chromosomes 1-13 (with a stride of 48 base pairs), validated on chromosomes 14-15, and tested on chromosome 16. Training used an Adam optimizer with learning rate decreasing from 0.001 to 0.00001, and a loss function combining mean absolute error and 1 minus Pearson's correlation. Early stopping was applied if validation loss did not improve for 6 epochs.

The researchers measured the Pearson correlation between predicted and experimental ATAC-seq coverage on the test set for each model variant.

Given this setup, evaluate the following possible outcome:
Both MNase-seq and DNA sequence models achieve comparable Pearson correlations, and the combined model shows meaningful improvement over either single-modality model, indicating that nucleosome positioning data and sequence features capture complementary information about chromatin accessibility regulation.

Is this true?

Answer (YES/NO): NO